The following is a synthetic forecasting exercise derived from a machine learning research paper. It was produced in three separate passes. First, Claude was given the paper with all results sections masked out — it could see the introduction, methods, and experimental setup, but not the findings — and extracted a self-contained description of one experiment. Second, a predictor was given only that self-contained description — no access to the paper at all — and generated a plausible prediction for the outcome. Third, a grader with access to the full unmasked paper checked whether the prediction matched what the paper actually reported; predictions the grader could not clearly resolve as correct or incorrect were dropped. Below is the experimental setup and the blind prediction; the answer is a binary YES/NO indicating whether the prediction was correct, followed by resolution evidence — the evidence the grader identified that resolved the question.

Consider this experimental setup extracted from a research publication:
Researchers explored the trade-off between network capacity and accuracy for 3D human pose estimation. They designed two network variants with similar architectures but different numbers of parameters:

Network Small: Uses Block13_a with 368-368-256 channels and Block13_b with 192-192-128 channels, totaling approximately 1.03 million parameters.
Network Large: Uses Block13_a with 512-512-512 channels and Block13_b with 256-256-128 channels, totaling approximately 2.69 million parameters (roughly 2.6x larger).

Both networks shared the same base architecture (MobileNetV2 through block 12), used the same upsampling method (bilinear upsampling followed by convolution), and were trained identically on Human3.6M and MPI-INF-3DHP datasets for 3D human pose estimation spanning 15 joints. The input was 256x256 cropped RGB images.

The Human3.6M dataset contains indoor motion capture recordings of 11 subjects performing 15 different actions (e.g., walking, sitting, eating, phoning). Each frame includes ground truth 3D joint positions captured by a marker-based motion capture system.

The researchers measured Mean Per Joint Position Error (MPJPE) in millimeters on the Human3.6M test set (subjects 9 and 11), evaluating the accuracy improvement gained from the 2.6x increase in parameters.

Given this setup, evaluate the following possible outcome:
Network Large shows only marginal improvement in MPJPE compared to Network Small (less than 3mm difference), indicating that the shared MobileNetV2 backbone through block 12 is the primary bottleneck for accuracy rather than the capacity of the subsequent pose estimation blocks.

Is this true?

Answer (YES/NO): NO